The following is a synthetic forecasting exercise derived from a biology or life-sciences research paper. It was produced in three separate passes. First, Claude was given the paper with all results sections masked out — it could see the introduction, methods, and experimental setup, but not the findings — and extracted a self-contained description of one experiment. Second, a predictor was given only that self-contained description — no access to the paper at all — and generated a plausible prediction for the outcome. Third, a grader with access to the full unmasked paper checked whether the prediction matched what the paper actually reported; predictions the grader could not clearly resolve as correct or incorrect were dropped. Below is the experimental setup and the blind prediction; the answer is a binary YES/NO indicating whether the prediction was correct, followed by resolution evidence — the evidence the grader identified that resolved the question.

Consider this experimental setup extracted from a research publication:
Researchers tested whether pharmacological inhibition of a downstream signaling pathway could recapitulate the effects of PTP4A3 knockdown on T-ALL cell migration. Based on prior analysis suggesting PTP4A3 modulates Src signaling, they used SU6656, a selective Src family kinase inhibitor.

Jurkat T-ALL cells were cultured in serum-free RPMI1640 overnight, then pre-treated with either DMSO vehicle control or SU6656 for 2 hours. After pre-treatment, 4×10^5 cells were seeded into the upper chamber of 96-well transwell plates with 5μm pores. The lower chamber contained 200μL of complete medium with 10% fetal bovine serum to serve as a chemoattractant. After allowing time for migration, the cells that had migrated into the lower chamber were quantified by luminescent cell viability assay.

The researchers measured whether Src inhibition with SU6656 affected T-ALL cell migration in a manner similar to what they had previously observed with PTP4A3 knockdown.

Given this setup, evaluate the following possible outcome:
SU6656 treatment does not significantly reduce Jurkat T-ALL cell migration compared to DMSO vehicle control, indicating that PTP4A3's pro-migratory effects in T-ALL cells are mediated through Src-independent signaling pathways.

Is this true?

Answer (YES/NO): NO